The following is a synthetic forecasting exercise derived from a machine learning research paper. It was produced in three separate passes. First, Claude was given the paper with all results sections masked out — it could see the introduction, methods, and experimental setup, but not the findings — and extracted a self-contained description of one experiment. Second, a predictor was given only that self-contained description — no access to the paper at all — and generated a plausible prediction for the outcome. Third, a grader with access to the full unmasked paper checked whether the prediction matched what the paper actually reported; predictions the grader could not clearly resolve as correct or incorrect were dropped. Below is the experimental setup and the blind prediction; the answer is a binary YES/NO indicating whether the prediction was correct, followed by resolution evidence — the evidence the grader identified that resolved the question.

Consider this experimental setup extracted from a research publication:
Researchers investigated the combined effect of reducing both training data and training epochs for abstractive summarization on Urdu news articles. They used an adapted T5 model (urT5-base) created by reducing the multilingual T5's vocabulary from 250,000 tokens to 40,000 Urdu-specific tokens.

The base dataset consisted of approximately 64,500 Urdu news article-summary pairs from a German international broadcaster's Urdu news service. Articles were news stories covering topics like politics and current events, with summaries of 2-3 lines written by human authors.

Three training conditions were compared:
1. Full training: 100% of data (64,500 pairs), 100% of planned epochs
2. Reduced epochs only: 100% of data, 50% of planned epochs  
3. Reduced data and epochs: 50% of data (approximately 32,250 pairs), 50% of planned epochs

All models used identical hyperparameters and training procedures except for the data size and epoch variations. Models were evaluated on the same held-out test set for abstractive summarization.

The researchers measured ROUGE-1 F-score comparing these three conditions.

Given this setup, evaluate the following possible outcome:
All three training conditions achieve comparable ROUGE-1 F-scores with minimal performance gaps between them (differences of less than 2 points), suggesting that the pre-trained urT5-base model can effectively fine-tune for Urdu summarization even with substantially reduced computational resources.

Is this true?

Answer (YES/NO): NO